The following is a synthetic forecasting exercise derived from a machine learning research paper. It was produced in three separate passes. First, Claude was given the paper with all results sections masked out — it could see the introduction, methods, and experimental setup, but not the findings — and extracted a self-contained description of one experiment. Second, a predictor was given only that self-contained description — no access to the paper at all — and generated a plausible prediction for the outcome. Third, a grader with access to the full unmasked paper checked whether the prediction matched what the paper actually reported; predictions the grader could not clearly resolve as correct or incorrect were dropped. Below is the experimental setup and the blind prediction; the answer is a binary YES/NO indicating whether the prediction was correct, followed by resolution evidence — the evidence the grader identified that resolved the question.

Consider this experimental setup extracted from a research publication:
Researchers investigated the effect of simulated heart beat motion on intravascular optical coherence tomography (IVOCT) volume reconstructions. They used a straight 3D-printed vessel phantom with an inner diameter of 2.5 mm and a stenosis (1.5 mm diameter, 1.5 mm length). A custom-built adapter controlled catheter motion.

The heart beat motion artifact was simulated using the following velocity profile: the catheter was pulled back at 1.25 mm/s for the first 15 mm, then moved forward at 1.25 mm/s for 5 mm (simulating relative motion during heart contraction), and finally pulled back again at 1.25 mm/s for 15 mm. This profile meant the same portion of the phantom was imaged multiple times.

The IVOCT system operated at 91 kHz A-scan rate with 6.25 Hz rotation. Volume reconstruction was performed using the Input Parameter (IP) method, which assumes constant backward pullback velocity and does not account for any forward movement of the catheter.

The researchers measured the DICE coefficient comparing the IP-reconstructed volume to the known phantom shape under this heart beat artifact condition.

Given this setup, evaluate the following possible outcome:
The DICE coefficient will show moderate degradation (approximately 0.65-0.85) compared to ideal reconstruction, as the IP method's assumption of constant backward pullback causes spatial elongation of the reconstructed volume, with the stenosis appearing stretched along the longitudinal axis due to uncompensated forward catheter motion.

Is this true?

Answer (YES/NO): NO